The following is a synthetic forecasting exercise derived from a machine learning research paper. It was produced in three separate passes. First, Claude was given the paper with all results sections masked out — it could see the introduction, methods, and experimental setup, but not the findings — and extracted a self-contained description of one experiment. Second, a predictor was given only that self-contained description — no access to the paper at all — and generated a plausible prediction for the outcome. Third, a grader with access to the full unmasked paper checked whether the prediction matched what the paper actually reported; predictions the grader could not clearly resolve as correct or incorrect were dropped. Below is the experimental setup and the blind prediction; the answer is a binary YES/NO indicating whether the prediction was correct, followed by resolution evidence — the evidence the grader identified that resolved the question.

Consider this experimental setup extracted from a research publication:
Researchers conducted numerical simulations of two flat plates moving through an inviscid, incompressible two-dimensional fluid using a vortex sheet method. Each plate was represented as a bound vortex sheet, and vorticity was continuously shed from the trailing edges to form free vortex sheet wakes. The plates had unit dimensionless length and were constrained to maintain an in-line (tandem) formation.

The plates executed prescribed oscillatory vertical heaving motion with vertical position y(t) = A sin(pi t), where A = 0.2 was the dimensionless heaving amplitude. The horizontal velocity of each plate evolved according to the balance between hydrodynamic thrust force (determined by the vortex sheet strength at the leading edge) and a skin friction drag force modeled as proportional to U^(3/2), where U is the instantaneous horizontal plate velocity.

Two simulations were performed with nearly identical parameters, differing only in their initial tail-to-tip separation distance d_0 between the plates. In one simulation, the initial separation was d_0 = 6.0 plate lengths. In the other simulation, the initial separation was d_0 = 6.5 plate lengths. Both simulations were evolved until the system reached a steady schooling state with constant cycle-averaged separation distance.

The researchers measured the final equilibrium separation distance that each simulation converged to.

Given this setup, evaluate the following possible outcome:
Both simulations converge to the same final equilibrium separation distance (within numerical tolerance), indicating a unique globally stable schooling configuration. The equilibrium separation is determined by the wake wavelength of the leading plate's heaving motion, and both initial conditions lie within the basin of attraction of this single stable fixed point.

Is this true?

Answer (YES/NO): NO